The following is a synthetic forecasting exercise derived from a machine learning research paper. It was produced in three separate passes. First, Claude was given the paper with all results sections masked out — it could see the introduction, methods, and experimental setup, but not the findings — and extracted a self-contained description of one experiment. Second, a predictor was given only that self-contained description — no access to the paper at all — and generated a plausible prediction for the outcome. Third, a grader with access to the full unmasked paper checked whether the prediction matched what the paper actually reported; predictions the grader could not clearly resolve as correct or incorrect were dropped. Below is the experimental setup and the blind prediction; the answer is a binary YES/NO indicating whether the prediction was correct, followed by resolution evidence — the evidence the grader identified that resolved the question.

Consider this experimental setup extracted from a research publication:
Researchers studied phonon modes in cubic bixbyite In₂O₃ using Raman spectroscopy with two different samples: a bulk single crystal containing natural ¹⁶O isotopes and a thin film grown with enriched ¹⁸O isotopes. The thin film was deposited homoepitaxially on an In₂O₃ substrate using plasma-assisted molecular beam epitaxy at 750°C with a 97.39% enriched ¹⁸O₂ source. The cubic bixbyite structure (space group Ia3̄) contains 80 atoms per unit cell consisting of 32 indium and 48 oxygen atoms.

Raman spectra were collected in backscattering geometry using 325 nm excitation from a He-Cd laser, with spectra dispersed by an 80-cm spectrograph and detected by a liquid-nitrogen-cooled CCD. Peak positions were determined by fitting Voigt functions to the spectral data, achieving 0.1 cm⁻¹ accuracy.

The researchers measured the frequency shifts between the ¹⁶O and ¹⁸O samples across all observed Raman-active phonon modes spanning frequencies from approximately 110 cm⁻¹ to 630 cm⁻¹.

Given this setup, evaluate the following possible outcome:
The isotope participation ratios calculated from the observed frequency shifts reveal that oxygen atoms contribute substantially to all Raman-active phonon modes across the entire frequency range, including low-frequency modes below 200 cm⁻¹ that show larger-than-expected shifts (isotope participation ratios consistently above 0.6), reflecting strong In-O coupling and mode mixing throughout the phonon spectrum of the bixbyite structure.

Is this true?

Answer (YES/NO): NO